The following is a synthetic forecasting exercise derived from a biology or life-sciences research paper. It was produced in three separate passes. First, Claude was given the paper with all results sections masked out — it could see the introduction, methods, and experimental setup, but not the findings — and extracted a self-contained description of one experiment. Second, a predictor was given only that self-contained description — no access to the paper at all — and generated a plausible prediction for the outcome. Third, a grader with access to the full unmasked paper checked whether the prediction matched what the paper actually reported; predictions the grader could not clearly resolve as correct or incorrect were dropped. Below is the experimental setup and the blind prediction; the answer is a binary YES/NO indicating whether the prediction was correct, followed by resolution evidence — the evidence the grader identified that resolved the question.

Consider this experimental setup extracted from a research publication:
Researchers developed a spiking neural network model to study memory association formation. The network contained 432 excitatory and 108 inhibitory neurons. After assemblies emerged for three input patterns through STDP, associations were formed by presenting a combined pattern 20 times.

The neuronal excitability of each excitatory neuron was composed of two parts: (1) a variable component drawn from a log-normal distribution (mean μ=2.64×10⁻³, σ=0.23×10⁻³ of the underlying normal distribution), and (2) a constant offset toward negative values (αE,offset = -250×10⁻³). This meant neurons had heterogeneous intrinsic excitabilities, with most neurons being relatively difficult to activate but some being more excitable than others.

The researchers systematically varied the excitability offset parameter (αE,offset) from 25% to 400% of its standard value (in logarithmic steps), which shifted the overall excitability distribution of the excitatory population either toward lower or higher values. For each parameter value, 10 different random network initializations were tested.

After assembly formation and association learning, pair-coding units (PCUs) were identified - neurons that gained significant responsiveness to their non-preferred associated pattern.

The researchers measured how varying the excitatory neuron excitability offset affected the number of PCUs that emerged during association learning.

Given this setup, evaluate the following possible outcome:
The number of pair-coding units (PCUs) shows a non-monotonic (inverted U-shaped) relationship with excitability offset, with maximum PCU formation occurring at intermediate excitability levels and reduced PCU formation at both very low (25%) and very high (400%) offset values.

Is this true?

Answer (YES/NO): YES